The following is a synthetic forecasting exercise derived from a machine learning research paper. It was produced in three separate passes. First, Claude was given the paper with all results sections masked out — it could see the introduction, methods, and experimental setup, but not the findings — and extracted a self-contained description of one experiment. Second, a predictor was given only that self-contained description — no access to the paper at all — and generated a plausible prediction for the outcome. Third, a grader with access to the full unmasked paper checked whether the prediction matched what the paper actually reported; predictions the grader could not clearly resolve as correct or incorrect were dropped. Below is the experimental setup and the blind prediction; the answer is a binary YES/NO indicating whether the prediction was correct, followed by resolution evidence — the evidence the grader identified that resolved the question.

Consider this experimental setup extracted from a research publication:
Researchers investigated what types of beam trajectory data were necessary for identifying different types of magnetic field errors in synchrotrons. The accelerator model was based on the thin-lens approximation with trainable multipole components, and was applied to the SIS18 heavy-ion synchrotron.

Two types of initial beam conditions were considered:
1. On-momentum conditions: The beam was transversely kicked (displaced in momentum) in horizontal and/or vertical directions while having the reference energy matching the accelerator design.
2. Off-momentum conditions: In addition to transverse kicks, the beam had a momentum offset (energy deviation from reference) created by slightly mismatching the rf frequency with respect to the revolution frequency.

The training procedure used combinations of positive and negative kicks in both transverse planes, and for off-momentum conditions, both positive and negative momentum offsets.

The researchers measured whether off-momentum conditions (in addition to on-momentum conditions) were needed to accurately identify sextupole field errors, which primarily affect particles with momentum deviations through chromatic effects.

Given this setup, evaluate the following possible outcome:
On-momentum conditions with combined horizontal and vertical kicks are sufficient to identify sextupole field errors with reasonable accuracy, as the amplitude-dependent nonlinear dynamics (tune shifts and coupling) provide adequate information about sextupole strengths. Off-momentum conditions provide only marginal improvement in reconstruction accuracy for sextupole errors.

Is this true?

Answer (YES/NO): NO